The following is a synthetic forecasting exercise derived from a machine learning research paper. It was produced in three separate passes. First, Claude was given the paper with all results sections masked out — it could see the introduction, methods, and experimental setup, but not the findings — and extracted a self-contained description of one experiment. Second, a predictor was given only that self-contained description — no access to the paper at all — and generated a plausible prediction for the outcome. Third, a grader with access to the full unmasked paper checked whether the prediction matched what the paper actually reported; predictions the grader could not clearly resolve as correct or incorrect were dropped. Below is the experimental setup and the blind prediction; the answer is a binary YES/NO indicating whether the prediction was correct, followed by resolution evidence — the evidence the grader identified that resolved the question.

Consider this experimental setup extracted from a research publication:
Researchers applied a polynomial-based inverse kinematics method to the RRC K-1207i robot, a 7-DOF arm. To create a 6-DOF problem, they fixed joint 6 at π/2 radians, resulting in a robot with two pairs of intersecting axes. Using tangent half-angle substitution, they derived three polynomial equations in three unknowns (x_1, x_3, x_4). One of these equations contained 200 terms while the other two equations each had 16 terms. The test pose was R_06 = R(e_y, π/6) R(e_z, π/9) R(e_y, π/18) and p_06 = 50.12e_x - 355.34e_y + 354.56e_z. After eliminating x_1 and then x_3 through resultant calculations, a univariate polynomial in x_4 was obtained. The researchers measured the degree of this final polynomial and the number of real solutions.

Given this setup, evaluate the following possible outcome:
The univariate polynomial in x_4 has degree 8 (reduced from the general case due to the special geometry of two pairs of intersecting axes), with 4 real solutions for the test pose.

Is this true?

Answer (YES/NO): NO